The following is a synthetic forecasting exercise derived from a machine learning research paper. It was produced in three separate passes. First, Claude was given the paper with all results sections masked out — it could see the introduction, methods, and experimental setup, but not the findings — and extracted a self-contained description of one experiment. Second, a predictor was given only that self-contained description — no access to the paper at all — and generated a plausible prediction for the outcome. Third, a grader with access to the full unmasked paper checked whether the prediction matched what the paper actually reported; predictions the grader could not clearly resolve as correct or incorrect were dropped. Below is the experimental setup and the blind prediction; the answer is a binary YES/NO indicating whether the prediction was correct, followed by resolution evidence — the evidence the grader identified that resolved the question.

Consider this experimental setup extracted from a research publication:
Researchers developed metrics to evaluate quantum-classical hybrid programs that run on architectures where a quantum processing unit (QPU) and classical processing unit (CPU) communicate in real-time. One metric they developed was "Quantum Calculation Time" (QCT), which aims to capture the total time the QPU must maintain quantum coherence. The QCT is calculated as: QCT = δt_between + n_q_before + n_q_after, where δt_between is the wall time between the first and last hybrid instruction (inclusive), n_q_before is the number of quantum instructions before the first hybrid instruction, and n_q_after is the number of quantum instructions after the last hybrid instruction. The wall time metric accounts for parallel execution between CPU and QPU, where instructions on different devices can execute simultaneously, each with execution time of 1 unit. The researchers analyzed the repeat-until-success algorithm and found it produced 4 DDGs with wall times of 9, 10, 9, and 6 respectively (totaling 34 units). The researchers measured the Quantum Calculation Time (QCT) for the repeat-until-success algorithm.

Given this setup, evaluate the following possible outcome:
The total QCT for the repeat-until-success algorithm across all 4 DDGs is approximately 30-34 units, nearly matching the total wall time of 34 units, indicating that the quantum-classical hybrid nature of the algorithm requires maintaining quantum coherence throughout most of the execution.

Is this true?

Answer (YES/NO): NO